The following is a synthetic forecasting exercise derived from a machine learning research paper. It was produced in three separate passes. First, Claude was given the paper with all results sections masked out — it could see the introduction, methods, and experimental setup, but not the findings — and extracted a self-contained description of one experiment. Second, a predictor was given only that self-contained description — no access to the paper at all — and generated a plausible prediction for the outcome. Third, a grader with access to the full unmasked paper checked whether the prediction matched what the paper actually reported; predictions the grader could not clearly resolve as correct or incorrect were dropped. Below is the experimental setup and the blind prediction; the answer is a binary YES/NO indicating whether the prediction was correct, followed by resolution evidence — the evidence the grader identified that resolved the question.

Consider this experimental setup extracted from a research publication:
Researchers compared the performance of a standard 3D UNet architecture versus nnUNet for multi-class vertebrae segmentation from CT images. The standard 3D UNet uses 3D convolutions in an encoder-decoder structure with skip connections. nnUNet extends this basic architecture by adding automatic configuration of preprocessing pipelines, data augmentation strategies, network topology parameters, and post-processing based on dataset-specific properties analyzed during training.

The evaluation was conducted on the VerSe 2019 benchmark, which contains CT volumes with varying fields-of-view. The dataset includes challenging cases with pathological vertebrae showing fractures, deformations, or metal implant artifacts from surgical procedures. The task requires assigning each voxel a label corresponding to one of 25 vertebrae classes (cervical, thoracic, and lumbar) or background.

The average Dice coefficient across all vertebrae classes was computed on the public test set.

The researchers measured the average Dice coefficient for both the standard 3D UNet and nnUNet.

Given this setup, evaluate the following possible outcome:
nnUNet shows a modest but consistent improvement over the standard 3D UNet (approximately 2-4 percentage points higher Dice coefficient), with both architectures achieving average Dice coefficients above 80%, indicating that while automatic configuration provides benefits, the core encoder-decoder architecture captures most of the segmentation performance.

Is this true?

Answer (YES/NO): NO